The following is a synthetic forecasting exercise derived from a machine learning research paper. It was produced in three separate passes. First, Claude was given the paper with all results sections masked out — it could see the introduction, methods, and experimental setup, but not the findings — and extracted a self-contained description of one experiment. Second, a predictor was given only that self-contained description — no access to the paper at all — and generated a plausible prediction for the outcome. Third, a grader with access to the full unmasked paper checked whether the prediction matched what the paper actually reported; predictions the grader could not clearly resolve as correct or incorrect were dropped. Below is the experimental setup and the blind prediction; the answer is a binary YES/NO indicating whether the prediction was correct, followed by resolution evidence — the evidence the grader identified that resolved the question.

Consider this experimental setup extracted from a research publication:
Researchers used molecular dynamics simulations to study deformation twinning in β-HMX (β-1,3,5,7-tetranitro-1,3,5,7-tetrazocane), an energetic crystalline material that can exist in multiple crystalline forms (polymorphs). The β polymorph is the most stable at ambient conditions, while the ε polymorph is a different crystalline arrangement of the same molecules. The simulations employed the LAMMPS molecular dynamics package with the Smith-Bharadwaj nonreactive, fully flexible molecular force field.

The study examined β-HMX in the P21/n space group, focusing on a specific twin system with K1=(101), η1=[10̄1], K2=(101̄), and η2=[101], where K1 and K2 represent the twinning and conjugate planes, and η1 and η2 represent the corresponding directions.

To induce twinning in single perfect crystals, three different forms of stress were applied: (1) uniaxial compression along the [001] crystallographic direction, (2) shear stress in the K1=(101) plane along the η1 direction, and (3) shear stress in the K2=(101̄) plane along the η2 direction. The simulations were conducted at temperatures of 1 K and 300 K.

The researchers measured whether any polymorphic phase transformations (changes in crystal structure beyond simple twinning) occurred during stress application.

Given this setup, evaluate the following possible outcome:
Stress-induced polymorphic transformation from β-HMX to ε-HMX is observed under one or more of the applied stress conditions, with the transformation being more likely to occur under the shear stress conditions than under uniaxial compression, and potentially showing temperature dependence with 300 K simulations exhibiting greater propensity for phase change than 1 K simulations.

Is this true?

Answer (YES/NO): NO